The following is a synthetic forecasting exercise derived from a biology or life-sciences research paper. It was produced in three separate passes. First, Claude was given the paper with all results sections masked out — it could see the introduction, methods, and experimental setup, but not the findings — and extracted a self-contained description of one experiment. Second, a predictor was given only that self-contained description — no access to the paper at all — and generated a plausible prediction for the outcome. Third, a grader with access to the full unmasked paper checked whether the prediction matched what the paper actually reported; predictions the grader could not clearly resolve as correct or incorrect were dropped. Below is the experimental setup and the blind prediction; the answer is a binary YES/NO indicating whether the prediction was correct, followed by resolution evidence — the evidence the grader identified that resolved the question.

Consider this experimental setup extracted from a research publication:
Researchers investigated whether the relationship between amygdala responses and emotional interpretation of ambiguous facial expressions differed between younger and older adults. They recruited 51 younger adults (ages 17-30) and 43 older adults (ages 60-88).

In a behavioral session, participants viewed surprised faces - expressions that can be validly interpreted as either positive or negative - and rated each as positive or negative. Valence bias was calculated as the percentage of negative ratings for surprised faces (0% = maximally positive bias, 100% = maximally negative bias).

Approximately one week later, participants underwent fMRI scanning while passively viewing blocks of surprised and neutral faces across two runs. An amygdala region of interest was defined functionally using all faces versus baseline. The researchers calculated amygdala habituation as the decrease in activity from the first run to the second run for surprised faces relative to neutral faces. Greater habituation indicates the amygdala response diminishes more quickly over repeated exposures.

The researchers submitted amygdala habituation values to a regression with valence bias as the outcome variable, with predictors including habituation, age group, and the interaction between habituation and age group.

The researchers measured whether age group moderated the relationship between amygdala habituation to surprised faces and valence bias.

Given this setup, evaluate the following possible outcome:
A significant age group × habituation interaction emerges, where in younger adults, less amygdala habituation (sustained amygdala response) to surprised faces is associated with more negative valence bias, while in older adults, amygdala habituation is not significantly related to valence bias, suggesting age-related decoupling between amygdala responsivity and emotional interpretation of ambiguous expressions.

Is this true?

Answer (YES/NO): NO